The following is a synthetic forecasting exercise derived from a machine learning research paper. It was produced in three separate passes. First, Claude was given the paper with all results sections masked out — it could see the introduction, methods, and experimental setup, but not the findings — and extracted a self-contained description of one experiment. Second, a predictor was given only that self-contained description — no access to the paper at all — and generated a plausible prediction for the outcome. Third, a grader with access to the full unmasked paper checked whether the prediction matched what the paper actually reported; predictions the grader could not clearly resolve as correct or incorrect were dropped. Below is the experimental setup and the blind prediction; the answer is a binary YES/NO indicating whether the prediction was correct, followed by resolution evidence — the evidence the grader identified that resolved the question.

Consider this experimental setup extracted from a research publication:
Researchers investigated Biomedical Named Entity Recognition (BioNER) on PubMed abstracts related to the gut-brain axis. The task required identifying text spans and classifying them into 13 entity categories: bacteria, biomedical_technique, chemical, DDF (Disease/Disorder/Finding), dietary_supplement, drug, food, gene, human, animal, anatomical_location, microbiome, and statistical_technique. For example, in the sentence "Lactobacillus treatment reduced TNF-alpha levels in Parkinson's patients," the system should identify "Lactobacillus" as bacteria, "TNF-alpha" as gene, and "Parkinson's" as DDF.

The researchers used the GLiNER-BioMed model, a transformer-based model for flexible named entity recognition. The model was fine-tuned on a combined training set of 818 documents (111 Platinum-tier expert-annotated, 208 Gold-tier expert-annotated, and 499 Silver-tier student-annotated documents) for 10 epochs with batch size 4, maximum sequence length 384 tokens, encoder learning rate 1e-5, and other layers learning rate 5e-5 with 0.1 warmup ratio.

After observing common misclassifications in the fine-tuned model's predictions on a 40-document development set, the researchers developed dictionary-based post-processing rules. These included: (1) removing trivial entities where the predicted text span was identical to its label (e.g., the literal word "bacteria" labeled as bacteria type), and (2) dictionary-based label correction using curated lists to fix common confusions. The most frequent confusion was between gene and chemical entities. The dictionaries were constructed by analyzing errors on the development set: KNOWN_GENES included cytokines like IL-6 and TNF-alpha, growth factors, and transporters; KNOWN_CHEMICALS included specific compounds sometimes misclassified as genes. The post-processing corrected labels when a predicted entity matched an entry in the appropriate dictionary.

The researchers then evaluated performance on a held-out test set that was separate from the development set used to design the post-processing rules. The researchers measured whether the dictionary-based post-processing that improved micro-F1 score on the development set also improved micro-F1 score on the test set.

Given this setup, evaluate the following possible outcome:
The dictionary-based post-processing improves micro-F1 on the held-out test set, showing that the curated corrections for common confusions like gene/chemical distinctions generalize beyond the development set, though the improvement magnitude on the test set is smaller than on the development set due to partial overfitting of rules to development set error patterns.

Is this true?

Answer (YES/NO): NO